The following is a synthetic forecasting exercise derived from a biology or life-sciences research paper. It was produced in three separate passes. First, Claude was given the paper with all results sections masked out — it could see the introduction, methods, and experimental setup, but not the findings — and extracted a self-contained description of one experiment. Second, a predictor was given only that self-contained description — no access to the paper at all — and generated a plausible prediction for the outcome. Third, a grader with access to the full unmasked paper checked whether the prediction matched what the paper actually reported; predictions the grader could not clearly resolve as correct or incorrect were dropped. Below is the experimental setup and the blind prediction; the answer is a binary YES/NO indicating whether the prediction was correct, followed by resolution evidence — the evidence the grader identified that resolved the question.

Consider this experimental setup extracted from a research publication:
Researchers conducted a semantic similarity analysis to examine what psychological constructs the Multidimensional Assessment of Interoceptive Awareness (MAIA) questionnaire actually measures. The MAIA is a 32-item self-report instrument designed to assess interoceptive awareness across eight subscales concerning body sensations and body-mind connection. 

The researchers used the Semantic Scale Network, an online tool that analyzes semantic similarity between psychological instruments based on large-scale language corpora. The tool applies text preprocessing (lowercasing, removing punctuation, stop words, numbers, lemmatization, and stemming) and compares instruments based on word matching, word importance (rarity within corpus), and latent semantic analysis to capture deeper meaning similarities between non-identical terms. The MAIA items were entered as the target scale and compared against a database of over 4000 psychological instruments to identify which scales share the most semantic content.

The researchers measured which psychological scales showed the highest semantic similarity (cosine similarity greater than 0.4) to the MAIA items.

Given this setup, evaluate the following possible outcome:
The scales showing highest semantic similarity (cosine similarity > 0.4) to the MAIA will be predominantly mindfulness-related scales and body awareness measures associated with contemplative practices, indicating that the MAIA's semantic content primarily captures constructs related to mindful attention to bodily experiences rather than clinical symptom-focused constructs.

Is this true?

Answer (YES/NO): NO